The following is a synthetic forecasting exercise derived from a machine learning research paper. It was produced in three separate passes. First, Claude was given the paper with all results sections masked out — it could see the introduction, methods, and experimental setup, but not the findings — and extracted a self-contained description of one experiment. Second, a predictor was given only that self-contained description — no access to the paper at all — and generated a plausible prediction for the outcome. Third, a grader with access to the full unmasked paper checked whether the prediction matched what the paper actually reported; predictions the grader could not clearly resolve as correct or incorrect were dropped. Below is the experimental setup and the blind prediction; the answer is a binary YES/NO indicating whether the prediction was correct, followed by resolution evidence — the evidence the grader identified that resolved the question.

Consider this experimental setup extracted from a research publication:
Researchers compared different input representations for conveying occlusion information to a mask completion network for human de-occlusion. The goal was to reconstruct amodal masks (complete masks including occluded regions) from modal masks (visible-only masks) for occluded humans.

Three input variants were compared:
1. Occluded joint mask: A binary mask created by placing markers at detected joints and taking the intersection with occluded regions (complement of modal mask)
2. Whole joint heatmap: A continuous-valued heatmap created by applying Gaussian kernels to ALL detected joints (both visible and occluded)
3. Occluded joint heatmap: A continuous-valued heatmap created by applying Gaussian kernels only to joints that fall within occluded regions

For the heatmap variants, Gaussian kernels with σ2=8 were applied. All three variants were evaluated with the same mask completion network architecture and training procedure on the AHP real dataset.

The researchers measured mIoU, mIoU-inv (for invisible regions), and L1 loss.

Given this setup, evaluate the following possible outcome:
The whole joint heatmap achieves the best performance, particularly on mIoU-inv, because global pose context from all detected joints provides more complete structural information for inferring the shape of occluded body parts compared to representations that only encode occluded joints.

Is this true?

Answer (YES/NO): NO